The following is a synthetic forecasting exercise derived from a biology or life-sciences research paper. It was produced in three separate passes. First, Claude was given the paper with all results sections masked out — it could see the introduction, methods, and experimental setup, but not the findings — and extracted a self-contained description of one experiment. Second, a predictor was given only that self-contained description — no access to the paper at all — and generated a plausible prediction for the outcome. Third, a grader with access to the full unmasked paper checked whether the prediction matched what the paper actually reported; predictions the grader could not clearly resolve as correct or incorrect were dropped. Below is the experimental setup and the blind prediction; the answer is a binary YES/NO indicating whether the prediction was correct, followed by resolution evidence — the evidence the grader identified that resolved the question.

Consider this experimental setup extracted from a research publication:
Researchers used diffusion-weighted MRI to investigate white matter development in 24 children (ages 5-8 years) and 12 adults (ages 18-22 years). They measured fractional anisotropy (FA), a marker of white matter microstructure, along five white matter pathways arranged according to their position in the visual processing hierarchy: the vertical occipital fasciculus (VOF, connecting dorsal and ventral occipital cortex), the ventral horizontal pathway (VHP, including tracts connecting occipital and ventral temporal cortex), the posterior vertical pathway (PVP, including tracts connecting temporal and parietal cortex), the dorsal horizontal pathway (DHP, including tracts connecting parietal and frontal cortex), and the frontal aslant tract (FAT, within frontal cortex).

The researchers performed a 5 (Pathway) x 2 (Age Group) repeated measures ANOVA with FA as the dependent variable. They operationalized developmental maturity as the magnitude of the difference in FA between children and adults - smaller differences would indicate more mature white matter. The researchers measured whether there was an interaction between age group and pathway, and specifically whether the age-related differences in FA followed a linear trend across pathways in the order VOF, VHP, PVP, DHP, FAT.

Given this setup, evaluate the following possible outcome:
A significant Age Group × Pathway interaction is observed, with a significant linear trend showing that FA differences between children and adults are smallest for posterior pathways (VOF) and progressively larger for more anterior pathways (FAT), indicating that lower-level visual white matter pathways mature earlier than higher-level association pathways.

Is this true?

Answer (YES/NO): YES